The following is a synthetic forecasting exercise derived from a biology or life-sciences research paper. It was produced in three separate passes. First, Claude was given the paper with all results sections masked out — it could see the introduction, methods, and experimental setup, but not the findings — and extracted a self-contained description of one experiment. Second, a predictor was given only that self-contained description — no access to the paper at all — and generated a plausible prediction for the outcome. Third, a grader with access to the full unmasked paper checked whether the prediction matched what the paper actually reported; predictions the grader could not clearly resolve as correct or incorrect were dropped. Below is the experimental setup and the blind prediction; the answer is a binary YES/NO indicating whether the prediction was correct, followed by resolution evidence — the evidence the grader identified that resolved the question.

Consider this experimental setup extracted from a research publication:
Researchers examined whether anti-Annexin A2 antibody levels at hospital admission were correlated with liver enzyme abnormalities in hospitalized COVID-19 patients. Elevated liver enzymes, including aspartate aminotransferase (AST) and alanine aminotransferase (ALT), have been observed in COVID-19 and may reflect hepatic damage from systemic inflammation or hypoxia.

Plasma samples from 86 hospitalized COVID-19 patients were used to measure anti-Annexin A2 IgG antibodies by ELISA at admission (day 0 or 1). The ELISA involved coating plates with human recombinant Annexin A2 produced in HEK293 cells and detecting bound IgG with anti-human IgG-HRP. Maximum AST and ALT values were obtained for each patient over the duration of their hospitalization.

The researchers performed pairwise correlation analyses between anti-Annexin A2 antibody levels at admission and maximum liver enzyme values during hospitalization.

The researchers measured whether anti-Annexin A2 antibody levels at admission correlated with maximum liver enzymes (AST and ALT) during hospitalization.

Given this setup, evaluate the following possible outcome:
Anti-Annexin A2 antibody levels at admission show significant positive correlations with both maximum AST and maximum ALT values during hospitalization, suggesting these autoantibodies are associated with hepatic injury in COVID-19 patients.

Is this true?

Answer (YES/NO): NO